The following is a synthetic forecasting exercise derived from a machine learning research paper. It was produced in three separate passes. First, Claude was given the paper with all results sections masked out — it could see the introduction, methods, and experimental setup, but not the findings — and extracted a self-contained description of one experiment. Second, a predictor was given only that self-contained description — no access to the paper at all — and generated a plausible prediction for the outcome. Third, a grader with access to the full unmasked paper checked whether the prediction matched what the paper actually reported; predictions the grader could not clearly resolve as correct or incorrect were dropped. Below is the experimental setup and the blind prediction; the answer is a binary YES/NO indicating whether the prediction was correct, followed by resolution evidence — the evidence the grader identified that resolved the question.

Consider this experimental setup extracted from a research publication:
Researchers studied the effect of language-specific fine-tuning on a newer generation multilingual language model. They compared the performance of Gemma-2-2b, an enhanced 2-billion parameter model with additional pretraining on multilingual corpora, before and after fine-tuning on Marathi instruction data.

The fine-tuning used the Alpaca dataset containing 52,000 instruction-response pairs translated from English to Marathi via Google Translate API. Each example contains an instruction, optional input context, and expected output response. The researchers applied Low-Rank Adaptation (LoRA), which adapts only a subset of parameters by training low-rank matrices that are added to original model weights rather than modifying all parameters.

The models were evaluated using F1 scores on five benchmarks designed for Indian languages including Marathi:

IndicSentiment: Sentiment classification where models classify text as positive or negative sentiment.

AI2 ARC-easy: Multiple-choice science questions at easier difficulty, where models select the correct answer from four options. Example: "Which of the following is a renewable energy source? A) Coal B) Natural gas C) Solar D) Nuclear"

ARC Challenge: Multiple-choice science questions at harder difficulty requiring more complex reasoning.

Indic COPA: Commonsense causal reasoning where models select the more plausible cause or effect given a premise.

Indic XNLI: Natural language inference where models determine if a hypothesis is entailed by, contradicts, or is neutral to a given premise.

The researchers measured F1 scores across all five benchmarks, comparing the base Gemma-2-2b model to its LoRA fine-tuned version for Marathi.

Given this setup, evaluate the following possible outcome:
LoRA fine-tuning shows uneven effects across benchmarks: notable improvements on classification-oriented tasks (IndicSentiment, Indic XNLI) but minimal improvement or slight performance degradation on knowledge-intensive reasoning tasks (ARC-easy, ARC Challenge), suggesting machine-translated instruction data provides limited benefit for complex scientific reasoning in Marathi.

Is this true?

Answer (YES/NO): NO